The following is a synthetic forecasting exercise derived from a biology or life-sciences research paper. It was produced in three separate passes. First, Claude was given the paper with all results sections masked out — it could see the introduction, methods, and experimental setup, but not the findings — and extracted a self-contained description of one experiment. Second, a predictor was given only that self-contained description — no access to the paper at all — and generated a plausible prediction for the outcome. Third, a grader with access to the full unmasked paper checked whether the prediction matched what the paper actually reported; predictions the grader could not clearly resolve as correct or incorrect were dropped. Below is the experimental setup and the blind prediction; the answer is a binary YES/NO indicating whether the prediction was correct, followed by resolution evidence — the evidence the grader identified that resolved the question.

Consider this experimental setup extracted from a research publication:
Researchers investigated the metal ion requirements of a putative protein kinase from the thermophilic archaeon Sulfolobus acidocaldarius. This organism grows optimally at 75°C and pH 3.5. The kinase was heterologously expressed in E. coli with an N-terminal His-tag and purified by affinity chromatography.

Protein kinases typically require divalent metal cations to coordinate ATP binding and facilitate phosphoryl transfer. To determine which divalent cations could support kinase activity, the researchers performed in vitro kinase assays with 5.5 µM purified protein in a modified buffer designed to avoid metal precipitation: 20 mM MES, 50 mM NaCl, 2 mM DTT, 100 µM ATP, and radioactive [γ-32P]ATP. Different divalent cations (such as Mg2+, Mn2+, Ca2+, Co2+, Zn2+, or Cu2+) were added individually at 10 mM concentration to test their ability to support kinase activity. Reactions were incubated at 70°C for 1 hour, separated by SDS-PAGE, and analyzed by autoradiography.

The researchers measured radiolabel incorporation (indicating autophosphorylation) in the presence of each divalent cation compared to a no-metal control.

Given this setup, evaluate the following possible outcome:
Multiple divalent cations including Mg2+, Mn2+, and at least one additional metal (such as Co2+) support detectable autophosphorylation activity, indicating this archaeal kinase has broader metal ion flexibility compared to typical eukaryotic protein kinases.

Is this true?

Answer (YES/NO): YES